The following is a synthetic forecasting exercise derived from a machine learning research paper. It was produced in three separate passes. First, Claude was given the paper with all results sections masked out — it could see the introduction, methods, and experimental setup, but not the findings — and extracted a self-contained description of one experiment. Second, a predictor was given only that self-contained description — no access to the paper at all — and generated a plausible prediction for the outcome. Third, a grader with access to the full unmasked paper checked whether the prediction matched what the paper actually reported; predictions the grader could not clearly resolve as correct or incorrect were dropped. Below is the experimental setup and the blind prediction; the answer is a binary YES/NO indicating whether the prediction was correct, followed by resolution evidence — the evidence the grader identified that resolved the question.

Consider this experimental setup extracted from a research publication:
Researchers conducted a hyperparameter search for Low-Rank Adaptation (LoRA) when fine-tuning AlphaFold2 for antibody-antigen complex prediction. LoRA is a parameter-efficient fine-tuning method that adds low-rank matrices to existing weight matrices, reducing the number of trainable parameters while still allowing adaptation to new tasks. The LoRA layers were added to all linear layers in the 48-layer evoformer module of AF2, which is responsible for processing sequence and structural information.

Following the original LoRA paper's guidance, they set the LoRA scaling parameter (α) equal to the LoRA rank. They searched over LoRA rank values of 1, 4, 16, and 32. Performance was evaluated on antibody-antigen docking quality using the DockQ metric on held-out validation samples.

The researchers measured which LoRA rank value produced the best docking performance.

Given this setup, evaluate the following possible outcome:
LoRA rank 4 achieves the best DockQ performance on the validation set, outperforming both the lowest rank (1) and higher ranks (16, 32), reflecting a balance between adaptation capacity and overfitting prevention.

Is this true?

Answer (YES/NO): NO